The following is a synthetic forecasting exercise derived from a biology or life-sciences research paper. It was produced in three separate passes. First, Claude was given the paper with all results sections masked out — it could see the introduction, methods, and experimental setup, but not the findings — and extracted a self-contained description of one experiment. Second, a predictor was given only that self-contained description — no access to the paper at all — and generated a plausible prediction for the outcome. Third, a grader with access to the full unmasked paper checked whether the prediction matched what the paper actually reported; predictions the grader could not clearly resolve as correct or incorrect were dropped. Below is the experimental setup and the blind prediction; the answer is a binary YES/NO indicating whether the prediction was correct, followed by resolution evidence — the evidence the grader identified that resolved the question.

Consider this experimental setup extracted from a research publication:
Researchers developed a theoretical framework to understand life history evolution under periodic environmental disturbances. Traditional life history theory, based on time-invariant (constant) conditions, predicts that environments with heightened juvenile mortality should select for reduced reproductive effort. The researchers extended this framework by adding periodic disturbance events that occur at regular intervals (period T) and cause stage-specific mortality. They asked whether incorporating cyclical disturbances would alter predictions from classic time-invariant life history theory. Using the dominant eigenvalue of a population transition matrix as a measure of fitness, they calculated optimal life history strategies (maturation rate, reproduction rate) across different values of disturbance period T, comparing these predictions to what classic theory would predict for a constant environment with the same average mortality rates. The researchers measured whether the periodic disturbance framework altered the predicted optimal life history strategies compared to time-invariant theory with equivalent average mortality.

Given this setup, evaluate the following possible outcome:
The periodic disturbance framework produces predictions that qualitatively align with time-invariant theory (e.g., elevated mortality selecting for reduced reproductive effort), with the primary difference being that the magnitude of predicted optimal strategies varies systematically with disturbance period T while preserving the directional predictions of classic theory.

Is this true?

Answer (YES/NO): NO